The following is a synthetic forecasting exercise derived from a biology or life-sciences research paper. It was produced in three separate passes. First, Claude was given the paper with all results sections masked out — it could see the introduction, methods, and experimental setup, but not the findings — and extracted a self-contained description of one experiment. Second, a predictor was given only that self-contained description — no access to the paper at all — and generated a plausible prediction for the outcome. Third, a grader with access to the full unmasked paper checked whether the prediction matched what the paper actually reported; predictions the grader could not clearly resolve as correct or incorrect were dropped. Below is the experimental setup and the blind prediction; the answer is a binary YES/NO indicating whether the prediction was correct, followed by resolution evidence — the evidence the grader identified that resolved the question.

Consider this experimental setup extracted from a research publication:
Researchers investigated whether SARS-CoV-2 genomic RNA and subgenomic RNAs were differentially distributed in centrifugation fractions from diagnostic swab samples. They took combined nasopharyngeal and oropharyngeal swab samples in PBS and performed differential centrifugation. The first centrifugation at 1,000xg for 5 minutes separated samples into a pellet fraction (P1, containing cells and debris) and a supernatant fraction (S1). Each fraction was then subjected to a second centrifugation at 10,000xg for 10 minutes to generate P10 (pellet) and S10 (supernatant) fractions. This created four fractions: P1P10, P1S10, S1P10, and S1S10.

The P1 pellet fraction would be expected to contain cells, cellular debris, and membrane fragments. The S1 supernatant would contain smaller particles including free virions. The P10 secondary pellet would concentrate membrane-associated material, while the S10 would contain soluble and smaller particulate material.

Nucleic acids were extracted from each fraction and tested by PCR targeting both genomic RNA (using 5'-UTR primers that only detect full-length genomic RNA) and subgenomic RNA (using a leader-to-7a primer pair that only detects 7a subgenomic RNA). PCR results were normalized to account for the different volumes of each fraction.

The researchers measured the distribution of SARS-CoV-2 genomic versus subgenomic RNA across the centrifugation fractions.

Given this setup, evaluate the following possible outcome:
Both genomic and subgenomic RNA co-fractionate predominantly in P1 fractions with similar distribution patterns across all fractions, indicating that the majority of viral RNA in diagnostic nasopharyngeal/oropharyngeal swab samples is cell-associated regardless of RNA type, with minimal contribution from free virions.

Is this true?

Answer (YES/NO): NO